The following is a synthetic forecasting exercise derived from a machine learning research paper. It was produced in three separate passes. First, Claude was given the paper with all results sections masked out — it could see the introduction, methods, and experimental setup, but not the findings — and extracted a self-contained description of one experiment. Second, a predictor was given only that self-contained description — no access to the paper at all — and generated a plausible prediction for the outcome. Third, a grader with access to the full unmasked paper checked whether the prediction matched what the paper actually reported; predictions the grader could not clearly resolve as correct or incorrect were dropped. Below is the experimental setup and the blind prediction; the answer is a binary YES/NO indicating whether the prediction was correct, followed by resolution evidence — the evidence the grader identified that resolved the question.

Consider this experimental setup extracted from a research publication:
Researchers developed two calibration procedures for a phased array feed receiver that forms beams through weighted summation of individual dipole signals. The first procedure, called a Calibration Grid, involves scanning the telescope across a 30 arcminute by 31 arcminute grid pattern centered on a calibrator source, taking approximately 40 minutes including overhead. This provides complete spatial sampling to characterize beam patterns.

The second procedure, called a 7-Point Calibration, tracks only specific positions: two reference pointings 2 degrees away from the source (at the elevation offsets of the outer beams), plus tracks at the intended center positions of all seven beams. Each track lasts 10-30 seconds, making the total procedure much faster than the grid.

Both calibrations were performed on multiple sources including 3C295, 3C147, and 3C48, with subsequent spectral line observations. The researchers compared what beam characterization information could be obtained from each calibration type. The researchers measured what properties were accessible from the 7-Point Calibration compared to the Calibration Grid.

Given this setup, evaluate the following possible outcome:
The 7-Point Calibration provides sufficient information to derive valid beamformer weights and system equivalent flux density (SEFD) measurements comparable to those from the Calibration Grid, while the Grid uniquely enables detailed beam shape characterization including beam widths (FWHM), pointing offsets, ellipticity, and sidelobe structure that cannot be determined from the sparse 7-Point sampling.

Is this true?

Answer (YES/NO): YES